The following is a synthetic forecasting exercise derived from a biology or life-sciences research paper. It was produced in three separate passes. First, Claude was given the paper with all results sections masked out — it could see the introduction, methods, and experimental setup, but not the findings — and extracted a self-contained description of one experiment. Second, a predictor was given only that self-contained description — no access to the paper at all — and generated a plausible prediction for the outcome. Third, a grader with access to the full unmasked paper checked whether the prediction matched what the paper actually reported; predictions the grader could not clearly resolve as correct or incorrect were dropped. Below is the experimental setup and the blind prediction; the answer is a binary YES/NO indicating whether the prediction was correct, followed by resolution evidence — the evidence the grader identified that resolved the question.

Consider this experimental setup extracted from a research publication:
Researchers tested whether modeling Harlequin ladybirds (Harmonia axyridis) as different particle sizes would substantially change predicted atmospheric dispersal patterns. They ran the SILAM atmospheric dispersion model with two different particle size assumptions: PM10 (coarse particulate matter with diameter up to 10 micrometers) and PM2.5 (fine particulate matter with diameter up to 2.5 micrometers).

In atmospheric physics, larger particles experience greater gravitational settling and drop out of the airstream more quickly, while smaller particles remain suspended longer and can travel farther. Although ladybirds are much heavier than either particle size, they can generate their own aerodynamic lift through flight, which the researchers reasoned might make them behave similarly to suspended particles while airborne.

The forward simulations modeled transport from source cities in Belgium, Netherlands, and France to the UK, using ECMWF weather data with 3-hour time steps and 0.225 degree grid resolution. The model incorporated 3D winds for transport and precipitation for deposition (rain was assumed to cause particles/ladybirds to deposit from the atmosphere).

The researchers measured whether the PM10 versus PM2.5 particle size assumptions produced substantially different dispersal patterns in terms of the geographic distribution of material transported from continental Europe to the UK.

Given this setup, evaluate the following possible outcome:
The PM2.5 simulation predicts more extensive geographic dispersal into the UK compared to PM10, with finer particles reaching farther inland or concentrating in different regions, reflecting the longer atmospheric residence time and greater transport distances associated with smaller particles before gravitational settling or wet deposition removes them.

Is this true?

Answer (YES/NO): NO